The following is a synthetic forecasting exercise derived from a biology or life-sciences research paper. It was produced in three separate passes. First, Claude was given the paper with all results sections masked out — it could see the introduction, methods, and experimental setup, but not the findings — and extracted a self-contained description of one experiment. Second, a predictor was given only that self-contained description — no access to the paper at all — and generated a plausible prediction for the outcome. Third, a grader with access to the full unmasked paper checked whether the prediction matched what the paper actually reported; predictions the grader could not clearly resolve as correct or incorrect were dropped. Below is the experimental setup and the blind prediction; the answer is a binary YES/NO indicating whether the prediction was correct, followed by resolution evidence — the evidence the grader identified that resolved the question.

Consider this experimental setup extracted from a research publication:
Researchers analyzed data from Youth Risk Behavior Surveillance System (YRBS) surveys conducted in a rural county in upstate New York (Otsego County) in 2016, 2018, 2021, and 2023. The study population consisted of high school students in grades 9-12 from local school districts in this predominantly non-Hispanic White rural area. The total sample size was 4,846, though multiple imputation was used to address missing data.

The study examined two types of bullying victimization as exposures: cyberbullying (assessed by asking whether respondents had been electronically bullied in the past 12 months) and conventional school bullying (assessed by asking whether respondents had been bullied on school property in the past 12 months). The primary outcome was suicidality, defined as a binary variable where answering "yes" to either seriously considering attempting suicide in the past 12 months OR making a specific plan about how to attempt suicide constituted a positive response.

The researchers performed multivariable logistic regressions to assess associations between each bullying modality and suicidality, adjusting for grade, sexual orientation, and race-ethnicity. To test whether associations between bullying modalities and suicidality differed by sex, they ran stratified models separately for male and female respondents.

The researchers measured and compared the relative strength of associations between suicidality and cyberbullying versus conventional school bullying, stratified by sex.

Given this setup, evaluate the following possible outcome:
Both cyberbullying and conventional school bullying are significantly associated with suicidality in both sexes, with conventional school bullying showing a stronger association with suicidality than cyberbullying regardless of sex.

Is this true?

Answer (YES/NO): NO